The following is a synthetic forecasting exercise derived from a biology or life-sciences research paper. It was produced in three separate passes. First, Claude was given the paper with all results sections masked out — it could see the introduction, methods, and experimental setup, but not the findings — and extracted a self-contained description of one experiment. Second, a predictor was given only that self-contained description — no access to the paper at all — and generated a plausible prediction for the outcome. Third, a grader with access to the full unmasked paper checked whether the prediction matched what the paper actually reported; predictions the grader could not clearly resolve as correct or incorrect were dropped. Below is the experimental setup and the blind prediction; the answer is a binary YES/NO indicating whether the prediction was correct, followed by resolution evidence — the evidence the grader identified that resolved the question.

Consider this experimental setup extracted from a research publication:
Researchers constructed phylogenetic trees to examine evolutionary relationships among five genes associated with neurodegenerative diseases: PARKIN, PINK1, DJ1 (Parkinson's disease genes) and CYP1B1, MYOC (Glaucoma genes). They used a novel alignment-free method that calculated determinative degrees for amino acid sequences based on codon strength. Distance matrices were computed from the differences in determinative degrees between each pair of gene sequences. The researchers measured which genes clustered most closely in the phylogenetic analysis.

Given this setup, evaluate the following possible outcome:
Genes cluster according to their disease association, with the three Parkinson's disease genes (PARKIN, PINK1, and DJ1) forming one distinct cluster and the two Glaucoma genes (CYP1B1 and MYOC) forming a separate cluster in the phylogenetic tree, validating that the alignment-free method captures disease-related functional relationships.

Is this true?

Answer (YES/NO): NO